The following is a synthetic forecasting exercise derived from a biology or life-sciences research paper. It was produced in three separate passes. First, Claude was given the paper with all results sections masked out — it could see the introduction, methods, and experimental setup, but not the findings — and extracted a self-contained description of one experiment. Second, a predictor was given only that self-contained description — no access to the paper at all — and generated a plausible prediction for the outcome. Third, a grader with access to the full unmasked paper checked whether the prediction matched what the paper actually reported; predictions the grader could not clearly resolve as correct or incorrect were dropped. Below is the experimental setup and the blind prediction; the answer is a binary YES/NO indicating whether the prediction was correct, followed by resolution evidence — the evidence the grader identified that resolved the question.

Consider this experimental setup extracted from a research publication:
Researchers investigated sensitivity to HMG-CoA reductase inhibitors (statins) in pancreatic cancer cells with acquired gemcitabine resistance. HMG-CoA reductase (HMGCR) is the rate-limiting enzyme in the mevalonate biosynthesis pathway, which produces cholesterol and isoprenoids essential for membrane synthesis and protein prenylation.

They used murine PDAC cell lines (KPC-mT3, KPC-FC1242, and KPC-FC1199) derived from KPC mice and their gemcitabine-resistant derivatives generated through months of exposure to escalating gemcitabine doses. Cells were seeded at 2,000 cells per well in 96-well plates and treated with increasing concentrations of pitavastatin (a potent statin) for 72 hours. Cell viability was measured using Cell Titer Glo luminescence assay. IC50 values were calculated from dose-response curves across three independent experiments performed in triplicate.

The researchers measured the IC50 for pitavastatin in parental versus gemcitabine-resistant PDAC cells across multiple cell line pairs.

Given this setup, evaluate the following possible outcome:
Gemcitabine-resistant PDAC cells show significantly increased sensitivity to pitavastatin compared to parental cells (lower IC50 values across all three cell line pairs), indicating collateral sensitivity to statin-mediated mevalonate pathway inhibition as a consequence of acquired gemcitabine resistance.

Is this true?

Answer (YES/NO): YES